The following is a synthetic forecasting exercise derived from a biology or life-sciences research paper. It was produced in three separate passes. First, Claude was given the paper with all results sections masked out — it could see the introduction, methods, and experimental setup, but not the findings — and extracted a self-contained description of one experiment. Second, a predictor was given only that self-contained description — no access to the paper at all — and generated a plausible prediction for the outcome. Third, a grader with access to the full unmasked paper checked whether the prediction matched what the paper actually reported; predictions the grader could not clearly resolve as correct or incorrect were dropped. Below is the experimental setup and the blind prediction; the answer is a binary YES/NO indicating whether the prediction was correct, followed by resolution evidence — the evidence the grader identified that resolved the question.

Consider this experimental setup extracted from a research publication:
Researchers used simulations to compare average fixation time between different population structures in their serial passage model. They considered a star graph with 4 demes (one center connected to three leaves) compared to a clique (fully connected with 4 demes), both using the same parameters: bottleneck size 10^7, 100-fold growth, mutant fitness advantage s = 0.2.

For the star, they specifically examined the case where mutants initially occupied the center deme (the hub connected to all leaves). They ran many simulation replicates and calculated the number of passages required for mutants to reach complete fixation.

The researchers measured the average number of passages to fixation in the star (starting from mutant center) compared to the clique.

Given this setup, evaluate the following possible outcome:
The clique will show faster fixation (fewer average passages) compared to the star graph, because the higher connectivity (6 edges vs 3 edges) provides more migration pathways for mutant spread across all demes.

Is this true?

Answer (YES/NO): NO